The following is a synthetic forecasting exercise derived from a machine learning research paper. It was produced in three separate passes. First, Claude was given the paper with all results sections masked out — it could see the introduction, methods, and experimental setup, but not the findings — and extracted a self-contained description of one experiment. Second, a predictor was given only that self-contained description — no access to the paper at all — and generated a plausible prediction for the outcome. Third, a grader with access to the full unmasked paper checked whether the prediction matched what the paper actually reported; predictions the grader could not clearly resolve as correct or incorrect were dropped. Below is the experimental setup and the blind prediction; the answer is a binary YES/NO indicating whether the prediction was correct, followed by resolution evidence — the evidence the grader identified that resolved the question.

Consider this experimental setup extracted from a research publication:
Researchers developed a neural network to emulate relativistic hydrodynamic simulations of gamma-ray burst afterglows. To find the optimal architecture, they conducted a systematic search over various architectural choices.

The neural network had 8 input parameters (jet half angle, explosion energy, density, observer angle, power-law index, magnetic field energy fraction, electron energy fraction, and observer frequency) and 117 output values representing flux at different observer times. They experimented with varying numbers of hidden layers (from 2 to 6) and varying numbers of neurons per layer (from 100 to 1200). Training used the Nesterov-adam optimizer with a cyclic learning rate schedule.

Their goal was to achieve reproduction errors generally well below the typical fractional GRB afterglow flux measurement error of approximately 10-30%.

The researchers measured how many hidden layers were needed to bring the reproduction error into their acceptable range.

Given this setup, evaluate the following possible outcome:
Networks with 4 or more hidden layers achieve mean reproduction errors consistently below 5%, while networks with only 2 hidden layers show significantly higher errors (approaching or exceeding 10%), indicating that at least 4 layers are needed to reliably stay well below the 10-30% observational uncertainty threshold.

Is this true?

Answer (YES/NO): NO